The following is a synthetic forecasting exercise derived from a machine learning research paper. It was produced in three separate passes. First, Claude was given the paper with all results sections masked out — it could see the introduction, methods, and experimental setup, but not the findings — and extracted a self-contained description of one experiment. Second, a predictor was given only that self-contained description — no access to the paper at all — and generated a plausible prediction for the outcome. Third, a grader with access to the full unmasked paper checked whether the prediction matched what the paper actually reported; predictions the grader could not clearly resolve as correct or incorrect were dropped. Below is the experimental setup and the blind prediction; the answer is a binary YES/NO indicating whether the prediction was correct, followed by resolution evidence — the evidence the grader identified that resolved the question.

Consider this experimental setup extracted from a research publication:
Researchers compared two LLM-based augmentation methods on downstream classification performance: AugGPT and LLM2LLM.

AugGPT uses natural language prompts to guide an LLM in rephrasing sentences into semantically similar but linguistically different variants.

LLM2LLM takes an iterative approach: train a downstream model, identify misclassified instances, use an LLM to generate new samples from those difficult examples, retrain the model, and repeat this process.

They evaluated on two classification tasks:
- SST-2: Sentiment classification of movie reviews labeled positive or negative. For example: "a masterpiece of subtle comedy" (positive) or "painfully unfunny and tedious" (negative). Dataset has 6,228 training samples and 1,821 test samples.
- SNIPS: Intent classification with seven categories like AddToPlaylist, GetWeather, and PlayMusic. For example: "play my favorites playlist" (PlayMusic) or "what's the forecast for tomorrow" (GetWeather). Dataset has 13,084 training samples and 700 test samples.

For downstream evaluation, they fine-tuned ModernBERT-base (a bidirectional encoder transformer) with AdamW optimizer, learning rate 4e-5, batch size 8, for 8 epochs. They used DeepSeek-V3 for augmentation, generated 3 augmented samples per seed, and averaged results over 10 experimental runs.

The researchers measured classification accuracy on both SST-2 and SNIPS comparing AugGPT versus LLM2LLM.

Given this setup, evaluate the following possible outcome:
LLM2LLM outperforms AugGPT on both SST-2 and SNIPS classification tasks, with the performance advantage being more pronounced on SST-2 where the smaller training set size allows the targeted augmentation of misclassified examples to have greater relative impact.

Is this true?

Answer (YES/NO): YES